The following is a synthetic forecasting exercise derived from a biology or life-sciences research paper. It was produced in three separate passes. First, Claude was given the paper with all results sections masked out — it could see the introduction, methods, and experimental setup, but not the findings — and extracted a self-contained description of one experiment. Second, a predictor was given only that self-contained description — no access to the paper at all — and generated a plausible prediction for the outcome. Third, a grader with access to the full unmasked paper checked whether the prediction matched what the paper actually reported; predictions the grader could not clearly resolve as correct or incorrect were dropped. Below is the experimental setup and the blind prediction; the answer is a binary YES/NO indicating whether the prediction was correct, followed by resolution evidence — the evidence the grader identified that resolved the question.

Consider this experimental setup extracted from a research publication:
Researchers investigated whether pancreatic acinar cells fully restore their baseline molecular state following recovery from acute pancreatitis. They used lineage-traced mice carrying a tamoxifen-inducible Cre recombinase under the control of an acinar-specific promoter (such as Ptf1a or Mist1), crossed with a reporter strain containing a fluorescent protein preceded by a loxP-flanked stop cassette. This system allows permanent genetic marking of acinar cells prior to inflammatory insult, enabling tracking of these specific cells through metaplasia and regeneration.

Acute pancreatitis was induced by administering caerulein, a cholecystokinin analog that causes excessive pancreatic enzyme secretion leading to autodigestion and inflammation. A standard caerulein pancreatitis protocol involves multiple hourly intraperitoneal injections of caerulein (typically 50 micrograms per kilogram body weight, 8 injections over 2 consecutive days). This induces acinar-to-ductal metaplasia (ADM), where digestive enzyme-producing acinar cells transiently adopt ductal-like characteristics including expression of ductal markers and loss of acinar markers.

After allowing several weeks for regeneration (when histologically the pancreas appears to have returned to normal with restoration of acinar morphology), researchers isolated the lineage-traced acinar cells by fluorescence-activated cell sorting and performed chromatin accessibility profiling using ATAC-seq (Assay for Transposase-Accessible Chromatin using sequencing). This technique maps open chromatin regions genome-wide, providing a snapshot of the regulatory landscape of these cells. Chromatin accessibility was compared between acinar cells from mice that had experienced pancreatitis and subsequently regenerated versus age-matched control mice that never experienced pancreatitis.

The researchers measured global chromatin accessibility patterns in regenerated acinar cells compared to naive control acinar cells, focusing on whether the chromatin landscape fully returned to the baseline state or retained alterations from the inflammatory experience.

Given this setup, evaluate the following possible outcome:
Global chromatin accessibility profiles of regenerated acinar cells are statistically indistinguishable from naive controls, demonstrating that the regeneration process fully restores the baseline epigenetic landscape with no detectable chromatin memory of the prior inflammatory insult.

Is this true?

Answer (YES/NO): NO